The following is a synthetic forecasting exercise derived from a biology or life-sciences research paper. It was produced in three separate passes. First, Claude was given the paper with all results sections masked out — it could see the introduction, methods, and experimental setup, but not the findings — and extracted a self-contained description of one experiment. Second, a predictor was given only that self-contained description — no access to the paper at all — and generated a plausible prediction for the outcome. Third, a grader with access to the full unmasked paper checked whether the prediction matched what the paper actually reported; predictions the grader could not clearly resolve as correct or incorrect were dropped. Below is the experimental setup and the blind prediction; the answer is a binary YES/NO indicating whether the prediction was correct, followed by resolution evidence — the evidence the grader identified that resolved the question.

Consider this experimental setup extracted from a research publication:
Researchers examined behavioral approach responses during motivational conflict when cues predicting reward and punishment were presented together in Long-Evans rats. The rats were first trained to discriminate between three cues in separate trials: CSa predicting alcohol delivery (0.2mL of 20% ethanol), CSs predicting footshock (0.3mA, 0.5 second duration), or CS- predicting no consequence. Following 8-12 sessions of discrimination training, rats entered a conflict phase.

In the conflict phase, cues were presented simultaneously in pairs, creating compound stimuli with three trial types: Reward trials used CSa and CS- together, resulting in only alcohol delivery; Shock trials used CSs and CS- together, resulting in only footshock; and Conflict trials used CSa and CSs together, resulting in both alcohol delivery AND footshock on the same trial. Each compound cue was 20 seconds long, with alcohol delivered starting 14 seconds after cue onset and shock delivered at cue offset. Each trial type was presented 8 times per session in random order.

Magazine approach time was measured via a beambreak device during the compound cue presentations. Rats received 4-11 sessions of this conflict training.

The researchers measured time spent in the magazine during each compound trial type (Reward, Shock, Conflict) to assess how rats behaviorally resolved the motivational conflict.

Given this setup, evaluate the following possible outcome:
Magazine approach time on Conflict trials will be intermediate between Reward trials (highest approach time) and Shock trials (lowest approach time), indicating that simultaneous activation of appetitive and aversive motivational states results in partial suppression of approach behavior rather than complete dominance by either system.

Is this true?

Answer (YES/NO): NO